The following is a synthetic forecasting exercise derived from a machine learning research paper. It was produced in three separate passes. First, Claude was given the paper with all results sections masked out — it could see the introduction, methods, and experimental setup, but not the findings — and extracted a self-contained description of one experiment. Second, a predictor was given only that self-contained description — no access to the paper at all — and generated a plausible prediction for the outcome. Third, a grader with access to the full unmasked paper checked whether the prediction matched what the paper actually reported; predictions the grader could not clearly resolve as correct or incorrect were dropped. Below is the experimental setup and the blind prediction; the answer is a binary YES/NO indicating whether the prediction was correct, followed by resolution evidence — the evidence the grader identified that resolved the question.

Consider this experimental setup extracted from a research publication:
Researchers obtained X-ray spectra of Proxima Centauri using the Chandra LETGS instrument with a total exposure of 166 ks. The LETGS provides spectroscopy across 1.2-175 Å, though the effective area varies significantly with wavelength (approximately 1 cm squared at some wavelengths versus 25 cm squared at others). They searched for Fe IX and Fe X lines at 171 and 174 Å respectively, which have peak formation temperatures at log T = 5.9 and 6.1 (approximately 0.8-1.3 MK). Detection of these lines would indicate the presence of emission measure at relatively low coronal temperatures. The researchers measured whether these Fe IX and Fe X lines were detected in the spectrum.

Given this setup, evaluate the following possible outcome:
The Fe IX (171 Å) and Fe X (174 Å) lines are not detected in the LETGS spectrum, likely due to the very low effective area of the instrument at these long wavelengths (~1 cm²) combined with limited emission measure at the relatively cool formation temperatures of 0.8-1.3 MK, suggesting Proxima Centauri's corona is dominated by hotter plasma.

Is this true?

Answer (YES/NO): YES